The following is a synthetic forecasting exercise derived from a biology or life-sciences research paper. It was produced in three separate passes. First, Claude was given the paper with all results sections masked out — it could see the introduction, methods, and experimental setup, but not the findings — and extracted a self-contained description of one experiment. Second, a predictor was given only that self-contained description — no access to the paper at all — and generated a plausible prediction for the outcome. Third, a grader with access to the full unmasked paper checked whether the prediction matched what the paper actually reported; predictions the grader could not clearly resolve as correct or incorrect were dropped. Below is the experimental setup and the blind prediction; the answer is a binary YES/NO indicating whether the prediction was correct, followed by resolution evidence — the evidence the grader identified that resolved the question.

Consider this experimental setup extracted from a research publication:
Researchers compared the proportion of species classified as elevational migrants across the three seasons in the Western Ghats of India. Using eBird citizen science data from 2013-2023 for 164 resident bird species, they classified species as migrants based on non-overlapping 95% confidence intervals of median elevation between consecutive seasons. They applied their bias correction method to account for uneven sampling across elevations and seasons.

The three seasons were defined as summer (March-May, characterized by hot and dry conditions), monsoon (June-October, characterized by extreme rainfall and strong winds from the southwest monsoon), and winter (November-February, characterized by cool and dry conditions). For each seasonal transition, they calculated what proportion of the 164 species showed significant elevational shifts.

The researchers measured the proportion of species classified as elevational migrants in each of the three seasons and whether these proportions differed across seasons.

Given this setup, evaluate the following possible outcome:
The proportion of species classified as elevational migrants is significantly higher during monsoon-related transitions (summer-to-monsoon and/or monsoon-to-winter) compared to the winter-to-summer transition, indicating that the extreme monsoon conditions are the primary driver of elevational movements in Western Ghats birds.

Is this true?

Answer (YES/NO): NO